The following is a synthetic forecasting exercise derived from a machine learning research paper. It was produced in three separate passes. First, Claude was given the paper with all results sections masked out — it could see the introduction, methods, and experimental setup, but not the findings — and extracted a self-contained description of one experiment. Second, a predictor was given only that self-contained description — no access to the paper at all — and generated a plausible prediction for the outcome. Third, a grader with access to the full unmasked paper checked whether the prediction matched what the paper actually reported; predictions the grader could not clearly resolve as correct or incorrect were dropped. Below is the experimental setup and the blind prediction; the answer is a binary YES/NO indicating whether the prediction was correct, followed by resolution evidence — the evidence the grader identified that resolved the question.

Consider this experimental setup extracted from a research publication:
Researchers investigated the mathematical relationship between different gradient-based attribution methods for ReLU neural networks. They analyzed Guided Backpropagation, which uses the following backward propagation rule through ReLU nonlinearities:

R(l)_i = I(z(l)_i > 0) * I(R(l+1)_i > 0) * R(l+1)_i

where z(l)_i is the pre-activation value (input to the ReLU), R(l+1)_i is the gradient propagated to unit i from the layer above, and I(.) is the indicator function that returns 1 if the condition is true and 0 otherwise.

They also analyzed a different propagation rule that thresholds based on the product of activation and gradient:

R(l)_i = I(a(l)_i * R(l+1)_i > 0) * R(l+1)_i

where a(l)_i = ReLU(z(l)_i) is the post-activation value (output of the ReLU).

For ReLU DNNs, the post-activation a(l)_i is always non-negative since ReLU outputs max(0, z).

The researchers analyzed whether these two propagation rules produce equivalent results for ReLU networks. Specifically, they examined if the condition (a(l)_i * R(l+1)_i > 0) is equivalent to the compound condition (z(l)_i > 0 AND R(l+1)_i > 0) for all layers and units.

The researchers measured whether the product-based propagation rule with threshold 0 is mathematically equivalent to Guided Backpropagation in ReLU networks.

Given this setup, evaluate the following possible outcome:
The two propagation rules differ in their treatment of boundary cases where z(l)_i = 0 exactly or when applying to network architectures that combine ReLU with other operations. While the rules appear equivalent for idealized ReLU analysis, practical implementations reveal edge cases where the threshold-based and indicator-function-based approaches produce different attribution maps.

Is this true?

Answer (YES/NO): NO